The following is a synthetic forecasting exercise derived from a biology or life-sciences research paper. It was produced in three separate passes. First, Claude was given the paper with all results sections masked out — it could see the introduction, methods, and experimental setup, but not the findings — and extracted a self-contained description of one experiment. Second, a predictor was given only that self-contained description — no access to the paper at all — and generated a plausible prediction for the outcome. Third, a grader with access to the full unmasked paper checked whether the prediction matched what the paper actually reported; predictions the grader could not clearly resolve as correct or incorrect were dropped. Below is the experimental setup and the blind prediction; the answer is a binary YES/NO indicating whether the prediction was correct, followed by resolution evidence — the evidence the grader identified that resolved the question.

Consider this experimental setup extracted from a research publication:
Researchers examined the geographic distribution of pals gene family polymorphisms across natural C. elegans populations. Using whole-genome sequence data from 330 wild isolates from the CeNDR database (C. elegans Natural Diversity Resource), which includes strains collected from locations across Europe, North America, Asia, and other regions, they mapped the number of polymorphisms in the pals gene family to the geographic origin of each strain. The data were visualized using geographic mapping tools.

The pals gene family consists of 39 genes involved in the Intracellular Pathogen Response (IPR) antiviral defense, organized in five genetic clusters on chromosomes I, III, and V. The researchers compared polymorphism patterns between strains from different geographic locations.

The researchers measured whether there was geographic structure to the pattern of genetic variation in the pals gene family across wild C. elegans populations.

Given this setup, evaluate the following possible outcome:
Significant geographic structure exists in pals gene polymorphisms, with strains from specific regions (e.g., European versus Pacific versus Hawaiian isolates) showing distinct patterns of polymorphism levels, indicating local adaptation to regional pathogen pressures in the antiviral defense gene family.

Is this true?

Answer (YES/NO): NO